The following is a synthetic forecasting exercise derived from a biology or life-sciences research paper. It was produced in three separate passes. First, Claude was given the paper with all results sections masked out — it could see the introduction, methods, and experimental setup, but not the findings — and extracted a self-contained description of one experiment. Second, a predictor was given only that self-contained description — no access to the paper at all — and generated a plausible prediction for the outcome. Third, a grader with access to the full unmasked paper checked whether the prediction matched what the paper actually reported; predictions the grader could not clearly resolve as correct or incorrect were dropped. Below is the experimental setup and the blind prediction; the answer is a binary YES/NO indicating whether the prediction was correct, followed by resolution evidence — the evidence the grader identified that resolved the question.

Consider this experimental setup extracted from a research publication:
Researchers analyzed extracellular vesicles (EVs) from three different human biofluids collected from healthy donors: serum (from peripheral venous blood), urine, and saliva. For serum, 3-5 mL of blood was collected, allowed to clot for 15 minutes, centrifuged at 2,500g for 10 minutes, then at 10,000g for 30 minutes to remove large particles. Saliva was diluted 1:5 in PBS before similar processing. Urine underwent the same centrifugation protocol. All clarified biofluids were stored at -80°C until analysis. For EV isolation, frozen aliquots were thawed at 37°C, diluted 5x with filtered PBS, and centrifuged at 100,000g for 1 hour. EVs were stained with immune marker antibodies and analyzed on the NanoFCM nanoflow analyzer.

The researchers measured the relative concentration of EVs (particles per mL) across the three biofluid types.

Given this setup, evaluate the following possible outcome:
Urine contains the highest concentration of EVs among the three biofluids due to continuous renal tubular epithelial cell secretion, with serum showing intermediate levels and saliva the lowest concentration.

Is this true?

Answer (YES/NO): NO